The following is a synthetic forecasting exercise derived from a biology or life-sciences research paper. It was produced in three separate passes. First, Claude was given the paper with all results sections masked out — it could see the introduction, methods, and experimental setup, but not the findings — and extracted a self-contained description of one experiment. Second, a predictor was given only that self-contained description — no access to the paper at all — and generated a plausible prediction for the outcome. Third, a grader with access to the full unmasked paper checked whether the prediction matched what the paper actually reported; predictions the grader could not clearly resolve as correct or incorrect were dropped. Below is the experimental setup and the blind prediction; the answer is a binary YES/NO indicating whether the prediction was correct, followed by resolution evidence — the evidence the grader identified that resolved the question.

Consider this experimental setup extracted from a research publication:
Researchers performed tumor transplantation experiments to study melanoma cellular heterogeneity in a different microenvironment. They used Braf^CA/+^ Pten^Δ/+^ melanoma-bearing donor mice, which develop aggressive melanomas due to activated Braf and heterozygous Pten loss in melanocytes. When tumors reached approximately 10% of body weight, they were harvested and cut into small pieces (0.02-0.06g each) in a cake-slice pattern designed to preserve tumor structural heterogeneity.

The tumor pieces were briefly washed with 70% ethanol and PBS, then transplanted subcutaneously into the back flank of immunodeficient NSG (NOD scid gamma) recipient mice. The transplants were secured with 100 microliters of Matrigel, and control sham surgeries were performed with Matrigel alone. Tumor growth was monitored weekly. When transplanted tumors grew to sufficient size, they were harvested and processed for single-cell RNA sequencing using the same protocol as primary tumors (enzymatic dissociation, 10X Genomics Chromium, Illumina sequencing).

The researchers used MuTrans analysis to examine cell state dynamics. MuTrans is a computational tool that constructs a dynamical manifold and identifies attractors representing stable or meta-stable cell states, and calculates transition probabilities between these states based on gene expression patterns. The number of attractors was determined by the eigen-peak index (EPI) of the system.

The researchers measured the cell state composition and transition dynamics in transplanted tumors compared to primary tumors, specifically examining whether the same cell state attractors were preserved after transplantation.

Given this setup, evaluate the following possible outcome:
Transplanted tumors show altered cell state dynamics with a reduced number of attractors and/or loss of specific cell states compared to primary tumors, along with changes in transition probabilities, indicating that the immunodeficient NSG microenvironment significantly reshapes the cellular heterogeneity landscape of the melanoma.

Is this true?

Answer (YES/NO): NO